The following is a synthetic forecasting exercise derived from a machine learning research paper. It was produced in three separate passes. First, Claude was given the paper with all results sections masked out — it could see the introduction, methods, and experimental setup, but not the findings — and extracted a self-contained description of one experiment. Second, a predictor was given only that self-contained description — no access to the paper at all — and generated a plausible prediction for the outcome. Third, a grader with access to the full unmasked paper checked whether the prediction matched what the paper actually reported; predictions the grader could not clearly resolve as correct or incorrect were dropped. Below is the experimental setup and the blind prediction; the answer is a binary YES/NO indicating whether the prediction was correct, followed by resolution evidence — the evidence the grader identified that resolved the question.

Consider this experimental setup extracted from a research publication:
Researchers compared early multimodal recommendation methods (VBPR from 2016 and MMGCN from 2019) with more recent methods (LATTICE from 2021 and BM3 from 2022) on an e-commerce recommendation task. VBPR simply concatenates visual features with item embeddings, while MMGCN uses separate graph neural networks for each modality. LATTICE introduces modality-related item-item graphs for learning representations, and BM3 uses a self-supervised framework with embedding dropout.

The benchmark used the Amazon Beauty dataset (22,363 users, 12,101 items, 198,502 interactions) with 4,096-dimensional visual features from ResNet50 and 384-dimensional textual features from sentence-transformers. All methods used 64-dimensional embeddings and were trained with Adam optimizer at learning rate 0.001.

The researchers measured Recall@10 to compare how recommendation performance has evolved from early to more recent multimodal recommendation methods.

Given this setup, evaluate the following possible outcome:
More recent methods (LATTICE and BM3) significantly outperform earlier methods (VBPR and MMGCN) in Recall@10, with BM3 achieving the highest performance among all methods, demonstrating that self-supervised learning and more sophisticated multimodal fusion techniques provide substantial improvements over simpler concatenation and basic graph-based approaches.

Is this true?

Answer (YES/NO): NO